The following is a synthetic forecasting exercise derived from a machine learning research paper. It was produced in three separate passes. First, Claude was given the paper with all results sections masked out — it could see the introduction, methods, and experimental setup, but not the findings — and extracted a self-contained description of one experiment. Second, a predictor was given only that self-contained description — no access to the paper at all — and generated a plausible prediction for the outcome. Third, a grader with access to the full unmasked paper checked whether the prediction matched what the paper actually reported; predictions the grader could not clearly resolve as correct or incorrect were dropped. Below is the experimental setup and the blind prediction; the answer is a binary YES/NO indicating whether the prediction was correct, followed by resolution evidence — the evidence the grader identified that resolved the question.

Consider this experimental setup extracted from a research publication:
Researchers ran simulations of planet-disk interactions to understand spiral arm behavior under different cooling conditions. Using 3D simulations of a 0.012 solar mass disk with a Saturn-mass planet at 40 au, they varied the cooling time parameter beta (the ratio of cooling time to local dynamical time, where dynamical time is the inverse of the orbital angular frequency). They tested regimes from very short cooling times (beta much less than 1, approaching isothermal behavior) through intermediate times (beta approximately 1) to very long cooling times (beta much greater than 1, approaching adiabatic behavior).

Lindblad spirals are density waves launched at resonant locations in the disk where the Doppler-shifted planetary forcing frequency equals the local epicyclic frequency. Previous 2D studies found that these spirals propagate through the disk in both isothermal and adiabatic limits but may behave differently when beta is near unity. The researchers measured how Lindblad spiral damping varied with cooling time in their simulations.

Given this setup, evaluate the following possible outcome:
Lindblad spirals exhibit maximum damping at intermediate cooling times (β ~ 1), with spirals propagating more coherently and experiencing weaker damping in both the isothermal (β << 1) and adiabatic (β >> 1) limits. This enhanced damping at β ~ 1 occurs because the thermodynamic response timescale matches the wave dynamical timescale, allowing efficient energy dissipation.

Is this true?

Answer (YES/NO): YES